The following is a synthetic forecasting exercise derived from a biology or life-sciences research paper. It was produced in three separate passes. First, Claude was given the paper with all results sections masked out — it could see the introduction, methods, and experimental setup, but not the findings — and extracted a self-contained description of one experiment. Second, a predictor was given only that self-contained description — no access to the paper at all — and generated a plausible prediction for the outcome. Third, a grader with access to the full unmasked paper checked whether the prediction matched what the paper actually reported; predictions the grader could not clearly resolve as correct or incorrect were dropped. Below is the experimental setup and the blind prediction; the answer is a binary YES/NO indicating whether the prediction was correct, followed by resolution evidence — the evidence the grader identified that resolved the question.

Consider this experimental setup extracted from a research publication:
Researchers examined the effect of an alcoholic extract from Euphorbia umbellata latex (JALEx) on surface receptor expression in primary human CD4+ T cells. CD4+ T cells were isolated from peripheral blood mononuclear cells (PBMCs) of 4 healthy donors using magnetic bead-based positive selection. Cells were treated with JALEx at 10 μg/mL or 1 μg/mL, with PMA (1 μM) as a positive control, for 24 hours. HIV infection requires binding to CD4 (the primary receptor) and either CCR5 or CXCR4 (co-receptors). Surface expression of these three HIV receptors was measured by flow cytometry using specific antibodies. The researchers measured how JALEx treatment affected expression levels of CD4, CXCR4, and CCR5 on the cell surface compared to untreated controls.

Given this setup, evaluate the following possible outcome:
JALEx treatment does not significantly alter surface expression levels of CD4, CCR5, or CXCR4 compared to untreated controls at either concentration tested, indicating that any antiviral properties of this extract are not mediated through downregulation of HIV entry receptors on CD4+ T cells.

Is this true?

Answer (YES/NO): NO